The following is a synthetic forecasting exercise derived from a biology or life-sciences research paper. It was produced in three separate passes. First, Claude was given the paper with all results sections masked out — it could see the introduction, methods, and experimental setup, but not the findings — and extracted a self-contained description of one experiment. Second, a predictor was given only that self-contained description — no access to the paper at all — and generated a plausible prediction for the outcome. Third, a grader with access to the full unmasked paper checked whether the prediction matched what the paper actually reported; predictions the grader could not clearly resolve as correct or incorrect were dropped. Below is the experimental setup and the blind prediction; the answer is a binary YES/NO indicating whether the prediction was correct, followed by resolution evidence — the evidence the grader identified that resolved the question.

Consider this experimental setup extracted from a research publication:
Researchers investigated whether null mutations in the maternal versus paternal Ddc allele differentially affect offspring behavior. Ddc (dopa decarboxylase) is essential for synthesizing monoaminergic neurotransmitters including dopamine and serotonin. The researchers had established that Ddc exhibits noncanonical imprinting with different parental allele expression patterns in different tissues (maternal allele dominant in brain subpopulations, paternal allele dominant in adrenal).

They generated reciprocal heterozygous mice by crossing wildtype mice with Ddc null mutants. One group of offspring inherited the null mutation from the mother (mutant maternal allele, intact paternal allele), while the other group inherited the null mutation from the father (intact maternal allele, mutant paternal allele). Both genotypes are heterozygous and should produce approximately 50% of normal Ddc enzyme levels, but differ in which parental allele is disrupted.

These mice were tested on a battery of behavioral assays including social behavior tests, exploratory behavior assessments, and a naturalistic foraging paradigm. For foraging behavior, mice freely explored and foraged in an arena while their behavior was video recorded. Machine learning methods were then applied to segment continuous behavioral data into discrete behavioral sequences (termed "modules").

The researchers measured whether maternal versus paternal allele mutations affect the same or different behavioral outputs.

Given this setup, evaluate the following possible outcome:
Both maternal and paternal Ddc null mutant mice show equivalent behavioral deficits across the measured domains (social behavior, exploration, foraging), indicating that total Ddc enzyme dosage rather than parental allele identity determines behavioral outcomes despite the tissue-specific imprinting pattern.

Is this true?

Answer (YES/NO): NO